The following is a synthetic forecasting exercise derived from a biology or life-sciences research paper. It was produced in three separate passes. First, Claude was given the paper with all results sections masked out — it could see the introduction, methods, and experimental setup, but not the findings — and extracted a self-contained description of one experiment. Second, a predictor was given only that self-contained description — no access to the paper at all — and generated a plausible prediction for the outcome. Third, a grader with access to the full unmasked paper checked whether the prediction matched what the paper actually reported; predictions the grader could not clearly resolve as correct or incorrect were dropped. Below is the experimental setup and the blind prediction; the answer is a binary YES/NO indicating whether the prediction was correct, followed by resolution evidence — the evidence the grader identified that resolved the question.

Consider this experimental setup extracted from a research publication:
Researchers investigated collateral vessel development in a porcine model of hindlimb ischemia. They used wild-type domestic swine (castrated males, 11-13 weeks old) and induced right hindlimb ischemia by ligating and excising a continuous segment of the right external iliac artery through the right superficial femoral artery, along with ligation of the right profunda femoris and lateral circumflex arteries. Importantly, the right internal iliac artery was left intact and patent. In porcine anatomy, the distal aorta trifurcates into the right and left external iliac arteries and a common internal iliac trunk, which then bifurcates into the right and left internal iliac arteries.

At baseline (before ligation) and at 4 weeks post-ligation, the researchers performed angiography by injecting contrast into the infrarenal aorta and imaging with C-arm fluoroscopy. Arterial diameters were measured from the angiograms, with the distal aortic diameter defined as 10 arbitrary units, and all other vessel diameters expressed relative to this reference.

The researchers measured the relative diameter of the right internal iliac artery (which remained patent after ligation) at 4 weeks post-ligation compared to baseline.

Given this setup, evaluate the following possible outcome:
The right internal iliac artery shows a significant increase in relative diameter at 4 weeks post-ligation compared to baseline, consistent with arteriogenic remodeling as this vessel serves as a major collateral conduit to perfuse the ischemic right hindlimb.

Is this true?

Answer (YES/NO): YES